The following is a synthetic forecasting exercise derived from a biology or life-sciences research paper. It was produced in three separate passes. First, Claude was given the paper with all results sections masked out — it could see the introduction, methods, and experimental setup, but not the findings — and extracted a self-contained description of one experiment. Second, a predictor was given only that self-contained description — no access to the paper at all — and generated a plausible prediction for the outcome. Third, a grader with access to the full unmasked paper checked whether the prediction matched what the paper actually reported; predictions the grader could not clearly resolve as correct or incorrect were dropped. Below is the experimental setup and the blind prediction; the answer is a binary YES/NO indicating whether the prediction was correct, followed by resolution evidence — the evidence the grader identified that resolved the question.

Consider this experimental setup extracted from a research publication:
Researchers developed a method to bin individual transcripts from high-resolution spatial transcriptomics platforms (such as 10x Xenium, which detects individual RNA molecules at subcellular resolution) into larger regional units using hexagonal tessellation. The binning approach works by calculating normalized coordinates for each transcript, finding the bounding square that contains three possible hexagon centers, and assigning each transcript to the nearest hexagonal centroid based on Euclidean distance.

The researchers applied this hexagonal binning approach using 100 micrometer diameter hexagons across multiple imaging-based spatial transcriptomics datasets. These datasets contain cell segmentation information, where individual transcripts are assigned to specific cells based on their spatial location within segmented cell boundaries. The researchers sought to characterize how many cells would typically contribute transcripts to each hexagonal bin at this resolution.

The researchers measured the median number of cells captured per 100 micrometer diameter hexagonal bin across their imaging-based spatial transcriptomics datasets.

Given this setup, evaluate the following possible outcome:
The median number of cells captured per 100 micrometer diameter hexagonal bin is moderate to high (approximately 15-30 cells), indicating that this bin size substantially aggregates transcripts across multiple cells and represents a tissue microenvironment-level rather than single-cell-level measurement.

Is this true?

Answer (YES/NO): NO